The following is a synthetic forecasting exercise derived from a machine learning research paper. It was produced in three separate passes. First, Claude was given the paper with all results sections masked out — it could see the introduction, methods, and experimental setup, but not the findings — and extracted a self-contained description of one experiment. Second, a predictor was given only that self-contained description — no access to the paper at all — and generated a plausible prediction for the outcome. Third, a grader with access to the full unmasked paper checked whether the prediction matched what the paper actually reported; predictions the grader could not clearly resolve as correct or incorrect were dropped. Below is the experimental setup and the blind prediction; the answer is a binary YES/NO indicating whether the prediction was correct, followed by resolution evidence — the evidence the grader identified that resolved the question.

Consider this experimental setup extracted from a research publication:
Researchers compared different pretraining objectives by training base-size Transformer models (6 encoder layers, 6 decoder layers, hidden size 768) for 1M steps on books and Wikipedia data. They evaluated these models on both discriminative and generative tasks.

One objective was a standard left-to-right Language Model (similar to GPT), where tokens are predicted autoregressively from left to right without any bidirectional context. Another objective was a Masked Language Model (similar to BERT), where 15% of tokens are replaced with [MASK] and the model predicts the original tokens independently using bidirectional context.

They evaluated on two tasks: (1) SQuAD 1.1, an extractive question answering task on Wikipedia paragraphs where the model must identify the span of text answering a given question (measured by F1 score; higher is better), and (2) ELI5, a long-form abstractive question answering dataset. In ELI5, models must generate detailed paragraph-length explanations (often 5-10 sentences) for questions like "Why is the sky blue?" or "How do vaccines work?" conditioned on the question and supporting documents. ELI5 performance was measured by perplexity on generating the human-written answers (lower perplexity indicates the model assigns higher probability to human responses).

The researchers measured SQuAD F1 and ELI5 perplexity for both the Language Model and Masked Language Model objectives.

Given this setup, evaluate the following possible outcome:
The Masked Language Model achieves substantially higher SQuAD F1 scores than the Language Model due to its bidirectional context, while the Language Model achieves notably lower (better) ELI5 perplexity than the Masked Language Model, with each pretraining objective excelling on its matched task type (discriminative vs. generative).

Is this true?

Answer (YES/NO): YES